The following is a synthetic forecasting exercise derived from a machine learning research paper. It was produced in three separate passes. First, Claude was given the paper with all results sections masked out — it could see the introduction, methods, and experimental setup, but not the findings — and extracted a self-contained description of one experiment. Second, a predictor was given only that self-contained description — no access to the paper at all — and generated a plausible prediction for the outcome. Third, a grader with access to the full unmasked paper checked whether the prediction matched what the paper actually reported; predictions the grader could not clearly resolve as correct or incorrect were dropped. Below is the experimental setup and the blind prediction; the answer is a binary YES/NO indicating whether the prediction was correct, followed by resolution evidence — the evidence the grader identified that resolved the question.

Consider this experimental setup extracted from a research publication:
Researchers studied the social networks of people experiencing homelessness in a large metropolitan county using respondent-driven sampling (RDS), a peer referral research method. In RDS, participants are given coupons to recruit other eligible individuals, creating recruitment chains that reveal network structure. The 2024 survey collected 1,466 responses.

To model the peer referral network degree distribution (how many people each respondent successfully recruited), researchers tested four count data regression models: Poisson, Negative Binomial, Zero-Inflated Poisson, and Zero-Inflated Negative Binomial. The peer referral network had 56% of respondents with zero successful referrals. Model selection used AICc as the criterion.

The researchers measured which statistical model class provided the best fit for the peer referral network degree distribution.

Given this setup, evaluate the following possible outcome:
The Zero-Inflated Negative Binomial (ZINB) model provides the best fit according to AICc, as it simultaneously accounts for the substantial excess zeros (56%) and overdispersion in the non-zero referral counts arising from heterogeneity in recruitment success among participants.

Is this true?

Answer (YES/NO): NO